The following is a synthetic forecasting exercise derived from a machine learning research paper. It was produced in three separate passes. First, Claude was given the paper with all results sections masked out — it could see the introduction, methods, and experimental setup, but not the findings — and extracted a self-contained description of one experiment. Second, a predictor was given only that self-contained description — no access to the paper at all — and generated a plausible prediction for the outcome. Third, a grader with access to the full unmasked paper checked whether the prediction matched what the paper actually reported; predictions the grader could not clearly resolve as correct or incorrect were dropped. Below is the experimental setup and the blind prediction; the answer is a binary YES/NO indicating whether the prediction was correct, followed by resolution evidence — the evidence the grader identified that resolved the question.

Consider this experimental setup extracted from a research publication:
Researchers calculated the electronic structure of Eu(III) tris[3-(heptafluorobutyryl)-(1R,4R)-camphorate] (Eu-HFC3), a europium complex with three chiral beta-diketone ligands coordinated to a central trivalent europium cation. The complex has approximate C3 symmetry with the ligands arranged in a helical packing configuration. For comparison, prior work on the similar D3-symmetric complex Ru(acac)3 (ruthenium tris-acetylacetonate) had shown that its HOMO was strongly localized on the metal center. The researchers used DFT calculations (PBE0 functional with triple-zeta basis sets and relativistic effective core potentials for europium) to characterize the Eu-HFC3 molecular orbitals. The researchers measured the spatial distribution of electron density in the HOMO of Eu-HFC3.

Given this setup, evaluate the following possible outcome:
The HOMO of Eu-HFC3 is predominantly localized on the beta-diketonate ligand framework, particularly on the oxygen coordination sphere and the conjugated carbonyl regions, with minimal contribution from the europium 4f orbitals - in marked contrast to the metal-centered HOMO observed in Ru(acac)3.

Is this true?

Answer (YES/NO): YES